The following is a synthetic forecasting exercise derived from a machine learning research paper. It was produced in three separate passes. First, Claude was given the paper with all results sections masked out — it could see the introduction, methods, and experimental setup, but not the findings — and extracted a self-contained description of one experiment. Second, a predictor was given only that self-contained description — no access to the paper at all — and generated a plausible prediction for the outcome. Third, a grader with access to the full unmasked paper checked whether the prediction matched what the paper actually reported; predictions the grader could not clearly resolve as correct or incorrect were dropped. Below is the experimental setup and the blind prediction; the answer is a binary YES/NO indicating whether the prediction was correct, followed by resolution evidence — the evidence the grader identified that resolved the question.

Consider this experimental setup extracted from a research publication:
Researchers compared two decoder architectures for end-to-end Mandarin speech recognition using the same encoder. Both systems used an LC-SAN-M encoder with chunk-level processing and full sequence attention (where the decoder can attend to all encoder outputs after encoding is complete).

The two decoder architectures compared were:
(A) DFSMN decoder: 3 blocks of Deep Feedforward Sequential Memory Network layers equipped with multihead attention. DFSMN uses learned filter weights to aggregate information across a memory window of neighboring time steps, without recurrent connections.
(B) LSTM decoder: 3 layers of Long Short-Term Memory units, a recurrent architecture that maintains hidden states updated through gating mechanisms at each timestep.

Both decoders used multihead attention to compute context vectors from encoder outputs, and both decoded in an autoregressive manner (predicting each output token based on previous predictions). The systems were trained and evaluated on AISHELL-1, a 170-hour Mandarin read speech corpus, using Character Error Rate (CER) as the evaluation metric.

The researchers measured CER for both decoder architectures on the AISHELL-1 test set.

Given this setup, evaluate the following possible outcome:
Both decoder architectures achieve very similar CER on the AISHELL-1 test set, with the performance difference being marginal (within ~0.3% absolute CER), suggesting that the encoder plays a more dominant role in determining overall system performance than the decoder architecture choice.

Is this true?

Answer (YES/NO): NO